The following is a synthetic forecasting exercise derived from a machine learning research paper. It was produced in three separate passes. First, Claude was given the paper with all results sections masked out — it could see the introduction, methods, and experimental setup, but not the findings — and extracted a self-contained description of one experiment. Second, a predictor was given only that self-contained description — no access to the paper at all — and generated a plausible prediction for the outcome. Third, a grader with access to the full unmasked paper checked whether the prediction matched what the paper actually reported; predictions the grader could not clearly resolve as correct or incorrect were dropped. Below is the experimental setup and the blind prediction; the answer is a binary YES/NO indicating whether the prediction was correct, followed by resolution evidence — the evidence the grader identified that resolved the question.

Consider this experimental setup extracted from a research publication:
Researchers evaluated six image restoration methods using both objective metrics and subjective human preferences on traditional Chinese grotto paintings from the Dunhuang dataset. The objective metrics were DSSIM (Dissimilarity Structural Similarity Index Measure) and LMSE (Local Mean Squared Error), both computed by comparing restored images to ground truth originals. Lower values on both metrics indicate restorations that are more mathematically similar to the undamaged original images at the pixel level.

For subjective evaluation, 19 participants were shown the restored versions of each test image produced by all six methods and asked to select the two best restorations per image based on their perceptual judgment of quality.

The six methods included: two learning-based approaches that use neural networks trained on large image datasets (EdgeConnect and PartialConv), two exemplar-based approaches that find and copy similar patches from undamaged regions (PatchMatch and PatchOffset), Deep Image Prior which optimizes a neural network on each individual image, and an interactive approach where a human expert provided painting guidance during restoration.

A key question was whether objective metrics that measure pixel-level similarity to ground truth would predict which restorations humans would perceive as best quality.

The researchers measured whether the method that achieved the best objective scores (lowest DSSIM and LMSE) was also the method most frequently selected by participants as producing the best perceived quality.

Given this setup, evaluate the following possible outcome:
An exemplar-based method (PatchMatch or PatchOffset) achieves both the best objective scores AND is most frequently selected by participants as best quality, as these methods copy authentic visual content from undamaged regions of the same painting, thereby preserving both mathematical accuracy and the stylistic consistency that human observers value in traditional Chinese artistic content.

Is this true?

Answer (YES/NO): NO